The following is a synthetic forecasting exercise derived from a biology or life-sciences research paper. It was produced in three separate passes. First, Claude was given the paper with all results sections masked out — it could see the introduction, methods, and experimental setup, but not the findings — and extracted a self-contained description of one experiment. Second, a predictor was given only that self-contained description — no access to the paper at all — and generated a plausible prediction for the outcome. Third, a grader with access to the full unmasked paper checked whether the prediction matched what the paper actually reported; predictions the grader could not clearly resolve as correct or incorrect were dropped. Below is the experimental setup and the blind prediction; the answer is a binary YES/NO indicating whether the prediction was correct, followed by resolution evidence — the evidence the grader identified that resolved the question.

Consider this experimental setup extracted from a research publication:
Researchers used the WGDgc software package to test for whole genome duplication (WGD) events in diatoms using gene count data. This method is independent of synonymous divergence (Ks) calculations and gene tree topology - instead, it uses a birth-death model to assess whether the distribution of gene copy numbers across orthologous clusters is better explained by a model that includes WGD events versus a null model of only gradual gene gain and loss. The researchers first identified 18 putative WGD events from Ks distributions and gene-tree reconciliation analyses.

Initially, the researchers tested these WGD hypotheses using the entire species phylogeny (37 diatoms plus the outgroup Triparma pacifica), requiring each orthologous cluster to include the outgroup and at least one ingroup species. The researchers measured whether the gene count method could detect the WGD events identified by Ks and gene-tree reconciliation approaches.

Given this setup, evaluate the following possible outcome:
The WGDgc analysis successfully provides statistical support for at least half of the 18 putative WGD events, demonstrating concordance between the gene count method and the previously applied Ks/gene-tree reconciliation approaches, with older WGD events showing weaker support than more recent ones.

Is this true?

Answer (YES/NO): NO